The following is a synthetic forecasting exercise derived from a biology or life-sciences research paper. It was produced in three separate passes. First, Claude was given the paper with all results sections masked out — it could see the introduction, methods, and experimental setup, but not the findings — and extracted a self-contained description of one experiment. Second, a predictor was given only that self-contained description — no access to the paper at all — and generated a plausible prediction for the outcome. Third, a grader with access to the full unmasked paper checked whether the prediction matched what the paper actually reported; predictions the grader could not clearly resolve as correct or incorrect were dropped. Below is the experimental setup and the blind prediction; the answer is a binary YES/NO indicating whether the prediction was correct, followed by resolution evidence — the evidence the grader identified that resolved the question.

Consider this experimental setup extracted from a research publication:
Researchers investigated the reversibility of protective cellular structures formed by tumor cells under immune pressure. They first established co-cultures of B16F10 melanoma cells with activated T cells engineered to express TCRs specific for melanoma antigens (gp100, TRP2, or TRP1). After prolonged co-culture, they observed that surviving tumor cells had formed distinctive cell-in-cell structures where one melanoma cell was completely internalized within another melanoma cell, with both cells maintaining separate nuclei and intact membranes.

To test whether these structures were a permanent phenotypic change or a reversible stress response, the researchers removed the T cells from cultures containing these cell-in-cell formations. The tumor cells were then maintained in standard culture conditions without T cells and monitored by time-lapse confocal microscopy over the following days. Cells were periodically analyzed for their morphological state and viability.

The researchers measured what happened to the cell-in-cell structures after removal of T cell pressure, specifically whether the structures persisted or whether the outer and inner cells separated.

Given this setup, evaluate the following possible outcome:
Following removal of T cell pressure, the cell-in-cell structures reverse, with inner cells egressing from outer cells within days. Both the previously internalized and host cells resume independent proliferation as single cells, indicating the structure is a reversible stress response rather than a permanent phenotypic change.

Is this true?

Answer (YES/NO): YES